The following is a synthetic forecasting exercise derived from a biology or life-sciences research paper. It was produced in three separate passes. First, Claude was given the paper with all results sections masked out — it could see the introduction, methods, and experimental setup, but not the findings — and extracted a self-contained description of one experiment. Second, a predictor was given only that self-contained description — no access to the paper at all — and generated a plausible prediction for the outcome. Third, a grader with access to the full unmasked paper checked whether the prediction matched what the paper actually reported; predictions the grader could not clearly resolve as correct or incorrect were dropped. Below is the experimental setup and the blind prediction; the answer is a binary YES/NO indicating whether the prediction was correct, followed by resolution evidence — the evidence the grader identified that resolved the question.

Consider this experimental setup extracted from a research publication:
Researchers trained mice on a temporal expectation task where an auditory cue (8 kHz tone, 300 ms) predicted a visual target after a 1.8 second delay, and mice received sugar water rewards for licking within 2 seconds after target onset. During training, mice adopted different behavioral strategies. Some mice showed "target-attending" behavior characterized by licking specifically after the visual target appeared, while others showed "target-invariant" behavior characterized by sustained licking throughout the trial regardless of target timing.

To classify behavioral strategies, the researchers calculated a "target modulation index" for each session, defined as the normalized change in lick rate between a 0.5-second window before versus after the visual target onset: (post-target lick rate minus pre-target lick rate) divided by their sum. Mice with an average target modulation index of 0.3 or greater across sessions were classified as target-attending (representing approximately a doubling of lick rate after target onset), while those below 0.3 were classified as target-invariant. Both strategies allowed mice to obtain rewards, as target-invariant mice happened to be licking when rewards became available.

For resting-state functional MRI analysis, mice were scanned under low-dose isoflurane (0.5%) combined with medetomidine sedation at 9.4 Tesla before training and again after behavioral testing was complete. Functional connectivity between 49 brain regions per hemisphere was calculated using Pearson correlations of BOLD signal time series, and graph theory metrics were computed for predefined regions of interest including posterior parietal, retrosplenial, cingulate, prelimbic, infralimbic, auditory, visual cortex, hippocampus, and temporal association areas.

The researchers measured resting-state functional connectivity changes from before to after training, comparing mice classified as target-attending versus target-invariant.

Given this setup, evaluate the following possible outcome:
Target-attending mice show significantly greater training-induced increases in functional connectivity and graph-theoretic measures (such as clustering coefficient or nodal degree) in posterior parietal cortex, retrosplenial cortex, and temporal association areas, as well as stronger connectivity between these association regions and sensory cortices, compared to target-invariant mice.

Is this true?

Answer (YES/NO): NO